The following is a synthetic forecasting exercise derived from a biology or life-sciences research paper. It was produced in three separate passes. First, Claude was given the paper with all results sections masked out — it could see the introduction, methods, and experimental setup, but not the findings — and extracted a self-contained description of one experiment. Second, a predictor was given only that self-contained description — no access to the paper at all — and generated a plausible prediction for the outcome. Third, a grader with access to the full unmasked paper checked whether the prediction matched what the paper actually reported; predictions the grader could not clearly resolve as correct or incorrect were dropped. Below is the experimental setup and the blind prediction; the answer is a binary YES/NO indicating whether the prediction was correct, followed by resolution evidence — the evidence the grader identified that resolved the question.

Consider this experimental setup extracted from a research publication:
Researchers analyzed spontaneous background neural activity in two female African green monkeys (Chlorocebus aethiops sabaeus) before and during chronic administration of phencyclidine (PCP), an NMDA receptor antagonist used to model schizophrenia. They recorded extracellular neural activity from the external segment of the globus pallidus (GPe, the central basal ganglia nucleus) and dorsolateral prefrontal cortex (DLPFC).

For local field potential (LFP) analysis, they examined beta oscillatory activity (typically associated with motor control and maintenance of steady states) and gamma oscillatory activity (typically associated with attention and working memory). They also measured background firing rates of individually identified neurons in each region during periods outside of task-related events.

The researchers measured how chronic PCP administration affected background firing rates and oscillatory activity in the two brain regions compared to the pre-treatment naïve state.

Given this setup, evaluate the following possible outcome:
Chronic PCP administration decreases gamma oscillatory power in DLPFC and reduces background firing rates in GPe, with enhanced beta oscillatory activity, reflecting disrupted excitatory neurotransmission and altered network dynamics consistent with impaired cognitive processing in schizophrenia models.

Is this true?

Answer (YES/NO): NO